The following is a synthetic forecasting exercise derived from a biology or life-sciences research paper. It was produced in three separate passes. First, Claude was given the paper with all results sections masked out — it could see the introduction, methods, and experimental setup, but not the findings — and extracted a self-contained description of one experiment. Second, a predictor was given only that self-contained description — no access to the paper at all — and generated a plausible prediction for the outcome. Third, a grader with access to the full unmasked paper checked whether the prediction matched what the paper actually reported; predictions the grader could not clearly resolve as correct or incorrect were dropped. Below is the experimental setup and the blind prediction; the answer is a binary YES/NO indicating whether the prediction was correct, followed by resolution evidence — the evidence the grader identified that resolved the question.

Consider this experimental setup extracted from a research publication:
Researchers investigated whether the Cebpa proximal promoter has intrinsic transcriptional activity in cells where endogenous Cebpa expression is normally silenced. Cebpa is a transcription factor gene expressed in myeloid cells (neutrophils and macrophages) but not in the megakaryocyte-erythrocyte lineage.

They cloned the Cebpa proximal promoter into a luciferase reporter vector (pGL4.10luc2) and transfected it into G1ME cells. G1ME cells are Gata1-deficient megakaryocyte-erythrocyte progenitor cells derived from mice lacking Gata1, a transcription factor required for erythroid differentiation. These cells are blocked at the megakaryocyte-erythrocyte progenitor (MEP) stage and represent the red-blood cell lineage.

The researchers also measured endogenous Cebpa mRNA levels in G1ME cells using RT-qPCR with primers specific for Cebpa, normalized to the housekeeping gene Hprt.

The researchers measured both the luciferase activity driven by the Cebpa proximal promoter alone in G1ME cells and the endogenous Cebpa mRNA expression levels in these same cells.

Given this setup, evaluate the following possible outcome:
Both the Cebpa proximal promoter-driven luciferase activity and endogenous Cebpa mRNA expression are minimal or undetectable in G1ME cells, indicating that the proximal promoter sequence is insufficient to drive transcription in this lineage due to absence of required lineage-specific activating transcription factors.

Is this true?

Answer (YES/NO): NO